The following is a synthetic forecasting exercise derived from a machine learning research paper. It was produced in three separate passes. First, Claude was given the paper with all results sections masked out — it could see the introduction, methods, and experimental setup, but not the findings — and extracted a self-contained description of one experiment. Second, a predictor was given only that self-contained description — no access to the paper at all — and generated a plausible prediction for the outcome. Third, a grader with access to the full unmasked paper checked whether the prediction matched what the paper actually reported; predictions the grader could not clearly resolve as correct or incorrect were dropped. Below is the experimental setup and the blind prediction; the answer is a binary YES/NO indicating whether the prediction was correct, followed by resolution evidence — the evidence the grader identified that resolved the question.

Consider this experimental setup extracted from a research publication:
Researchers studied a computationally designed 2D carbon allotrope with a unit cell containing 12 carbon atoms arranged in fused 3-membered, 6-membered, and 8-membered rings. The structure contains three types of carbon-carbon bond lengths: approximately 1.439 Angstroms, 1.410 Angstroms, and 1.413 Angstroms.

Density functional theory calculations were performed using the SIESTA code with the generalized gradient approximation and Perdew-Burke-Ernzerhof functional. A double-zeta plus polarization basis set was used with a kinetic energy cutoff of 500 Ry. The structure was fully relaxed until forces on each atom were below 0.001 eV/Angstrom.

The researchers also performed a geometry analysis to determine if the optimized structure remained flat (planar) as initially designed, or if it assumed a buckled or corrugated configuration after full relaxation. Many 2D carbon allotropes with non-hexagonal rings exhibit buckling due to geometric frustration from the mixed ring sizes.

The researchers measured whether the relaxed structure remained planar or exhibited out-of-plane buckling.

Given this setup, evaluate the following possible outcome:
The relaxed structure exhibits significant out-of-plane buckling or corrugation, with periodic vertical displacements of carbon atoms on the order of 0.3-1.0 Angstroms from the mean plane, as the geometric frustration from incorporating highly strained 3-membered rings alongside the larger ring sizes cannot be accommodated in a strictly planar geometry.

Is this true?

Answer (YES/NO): NO